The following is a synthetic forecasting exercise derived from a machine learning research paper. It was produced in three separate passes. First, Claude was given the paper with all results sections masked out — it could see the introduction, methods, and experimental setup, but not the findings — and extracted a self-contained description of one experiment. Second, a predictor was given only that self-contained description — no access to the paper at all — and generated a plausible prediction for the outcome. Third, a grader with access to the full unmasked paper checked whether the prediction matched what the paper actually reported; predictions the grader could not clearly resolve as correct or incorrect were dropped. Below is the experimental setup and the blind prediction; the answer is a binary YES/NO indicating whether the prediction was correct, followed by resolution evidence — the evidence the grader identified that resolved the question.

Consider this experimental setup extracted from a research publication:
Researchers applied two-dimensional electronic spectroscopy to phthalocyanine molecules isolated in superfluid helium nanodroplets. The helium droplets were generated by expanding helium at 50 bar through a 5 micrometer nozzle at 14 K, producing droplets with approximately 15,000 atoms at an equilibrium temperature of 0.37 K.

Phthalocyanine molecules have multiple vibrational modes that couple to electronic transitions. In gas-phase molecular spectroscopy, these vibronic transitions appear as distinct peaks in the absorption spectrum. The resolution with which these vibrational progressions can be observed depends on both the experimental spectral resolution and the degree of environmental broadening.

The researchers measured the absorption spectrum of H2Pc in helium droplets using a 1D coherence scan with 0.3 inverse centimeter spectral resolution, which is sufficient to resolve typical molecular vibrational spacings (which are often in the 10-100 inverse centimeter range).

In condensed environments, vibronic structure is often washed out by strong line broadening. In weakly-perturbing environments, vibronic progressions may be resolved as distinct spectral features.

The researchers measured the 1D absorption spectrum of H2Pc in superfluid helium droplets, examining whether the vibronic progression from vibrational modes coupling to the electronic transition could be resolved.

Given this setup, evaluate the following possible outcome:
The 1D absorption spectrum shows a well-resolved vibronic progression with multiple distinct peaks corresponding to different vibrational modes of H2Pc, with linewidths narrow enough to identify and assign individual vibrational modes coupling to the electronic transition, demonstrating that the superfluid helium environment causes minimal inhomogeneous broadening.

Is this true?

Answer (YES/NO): NO